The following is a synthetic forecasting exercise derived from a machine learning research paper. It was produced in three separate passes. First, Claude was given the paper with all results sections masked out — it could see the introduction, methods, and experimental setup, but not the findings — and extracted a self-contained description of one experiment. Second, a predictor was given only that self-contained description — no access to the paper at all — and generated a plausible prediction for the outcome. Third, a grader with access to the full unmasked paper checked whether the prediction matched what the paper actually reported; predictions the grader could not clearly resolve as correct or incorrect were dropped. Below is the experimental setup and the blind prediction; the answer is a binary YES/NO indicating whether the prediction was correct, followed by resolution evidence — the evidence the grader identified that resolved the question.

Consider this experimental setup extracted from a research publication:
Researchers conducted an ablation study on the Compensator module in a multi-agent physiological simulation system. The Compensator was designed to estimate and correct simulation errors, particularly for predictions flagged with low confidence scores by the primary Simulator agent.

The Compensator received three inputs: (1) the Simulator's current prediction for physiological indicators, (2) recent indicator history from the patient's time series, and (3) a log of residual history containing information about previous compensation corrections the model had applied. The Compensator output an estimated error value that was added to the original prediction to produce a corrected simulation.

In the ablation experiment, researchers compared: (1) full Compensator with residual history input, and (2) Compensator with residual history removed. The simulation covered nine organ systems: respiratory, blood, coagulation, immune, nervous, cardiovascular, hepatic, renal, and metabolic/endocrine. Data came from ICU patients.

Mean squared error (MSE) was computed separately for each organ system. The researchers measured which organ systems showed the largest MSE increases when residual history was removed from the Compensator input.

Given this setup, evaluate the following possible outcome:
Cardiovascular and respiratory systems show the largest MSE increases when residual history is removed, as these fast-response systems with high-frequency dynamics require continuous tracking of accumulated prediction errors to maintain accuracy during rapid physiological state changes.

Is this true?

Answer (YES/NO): YES